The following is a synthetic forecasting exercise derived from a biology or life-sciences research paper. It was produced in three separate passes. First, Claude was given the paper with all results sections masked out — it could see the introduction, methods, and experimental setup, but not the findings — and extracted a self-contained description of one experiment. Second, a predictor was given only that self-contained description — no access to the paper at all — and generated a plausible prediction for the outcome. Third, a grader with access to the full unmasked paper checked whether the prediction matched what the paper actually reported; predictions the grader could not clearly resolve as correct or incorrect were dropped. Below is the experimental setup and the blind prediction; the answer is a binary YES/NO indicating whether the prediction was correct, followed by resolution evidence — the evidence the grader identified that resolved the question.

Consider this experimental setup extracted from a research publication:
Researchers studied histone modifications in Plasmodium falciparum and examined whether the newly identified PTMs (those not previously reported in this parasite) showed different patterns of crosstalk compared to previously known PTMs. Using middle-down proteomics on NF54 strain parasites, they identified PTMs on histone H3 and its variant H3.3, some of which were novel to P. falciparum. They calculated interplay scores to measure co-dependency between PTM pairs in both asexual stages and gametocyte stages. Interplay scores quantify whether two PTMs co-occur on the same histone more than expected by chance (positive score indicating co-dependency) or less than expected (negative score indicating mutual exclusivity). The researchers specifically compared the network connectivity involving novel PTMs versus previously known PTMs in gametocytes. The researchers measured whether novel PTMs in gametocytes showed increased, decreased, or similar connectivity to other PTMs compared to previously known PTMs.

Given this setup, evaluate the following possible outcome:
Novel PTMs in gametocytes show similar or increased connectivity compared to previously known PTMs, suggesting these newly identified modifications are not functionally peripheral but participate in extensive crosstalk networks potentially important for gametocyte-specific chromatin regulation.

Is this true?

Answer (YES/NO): YES